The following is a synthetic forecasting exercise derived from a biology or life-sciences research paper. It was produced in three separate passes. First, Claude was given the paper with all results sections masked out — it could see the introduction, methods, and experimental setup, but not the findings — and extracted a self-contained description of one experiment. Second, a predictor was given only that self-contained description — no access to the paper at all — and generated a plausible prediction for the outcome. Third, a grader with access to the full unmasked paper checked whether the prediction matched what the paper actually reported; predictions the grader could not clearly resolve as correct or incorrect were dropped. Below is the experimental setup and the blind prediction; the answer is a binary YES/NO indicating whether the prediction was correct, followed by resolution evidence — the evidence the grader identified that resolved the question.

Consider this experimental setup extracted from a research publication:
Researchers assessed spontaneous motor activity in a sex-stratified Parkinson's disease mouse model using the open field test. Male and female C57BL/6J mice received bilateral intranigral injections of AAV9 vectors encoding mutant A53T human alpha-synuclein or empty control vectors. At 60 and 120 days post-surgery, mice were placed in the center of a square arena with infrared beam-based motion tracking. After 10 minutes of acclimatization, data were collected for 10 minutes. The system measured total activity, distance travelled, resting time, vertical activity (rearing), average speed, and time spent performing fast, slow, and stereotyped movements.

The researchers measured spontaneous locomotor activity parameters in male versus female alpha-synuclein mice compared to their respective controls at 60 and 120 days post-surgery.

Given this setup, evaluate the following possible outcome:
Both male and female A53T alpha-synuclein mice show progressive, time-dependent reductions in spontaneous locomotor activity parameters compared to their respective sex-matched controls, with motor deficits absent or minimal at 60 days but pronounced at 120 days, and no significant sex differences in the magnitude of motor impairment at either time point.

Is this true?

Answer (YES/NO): NO